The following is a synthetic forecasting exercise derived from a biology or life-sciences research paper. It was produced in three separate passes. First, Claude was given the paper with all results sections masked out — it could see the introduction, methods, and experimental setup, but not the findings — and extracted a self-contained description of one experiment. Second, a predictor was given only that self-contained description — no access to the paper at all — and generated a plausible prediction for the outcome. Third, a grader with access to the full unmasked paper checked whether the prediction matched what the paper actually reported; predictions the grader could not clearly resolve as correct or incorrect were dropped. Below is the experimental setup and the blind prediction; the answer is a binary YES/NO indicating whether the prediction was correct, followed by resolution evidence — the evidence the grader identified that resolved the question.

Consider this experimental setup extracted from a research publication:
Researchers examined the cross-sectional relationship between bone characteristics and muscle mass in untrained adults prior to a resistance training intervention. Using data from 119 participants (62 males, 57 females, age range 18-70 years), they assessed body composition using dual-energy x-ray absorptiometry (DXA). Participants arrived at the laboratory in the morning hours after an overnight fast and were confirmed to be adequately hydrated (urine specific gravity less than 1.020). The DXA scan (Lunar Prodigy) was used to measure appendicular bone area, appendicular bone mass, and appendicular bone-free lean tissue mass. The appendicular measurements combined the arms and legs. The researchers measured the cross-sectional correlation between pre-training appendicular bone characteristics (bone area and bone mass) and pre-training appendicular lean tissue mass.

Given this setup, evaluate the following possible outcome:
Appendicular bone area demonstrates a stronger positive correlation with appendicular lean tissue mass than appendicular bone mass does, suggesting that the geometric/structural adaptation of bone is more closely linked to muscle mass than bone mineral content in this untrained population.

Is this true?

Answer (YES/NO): NO